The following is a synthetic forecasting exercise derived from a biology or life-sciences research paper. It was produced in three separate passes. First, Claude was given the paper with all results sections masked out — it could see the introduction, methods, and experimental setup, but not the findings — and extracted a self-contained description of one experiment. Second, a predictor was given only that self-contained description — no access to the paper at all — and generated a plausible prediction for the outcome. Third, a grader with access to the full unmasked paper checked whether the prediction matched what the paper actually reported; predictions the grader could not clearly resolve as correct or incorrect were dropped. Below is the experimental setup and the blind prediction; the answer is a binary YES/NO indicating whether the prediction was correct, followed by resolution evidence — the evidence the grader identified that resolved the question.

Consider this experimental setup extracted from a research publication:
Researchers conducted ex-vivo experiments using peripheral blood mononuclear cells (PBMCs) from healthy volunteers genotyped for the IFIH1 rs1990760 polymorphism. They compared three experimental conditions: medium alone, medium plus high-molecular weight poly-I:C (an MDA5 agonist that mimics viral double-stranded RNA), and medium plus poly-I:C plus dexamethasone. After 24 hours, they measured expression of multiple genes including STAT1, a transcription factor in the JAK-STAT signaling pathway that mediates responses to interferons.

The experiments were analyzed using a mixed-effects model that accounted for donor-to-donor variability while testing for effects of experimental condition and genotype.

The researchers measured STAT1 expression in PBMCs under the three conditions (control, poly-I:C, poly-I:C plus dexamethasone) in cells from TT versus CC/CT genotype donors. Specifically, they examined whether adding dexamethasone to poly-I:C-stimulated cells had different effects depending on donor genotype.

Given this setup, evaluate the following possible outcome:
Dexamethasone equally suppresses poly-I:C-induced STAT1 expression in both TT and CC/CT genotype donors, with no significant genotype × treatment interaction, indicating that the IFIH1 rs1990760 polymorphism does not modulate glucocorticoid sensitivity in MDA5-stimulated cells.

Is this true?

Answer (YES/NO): NO